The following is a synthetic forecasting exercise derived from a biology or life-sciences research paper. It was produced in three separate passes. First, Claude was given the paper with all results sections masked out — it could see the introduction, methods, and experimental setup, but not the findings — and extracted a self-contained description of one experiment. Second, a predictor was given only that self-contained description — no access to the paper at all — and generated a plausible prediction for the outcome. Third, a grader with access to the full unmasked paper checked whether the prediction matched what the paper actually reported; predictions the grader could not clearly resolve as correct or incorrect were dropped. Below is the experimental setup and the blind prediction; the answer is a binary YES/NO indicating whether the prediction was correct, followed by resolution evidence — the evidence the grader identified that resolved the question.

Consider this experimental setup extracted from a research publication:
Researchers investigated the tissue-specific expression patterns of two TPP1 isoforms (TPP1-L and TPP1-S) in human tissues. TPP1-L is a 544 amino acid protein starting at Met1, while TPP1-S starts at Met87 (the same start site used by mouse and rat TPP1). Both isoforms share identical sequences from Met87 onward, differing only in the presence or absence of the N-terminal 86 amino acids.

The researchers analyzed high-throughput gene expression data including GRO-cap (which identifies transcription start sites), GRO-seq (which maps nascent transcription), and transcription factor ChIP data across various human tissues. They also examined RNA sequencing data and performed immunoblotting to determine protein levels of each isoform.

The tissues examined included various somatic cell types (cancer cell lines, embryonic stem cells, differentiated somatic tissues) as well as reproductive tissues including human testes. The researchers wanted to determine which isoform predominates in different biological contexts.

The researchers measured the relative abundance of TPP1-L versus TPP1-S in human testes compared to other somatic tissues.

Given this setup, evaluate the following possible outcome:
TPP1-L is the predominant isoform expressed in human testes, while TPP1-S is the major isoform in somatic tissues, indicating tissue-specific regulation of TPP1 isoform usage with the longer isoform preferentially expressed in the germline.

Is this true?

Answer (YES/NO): YES